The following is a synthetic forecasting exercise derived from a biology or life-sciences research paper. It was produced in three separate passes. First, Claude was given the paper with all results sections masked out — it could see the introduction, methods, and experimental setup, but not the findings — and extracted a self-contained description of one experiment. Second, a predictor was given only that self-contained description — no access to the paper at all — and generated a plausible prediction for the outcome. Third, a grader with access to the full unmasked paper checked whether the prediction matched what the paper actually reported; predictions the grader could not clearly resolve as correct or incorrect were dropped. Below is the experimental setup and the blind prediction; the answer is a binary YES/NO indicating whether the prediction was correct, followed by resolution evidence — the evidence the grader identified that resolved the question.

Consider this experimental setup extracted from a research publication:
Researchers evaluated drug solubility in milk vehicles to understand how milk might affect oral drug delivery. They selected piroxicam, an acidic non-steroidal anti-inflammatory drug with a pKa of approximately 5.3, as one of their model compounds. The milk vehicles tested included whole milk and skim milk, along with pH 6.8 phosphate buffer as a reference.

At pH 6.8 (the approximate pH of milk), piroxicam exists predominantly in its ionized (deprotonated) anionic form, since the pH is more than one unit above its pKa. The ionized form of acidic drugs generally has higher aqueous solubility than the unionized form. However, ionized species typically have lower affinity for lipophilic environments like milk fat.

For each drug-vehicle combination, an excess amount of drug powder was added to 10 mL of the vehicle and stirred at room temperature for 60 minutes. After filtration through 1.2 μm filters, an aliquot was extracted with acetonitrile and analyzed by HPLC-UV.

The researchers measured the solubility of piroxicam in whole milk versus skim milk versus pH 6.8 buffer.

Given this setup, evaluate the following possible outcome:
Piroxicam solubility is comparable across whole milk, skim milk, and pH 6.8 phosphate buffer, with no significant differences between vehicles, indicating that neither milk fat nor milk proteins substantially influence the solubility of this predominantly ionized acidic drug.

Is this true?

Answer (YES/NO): NO